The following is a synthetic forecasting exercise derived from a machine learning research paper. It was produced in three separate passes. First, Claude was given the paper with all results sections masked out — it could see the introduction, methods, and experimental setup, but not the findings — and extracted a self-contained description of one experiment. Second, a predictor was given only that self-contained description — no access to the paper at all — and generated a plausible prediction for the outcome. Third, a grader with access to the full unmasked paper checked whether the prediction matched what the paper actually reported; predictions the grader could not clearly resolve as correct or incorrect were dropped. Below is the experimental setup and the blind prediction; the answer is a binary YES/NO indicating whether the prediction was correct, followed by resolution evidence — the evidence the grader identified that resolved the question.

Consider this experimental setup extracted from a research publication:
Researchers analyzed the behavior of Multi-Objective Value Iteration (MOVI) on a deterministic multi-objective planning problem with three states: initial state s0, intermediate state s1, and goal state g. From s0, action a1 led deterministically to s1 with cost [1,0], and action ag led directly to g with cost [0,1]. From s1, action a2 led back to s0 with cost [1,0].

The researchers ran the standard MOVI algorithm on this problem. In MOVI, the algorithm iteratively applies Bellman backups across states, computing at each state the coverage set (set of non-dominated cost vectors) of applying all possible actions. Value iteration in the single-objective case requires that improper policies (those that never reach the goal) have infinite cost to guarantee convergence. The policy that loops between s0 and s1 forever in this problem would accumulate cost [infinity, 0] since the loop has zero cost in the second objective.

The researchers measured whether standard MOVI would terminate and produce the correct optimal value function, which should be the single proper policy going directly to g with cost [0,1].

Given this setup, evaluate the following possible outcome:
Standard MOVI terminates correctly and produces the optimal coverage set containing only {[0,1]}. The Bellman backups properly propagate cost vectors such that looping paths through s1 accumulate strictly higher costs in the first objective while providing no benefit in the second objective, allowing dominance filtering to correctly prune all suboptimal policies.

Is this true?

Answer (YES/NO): NO